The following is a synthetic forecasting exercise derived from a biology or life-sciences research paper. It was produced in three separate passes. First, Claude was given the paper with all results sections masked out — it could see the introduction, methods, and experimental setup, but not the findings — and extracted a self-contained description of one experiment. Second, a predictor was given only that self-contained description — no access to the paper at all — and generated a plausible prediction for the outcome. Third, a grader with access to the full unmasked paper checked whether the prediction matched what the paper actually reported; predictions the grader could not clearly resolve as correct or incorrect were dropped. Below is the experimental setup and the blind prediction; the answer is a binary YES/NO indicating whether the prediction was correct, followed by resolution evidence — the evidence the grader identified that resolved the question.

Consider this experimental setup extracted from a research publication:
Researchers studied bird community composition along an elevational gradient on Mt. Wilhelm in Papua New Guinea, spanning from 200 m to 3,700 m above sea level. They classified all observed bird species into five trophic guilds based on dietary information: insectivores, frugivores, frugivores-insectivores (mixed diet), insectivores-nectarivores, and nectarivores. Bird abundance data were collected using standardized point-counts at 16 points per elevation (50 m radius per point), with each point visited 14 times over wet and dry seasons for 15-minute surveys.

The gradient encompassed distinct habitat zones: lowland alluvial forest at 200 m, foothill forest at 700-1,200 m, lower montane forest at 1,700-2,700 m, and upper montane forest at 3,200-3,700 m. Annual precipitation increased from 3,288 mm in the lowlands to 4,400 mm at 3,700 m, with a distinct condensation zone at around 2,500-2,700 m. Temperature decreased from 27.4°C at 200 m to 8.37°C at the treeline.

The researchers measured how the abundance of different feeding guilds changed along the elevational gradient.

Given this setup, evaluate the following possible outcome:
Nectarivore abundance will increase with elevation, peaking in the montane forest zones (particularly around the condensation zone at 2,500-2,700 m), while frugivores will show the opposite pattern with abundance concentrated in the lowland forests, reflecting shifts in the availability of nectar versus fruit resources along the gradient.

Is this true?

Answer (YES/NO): NO